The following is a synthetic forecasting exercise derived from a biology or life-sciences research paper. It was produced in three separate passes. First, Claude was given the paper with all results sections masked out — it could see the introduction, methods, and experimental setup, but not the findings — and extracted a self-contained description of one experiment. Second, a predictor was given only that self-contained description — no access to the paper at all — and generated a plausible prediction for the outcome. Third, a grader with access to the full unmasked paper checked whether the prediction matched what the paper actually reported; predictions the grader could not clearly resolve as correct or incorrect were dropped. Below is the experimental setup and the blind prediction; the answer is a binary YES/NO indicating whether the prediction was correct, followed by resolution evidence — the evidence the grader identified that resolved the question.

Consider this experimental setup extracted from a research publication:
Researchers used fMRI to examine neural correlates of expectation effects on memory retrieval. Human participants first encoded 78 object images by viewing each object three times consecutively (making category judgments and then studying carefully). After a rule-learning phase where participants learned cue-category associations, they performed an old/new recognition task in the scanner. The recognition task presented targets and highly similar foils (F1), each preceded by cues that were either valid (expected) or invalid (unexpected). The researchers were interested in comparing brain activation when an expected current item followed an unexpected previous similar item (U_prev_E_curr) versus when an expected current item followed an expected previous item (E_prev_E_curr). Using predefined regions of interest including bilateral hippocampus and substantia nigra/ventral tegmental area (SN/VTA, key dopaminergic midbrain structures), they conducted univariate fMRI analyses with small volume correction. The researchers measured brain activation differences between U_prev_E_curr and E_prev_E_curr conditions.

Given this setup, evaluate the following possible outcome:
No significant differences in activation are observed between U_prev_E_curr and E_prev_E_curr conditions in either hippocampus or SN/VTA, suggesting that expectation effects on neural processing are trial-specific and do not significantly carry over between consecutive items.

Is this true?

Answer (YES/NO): NO